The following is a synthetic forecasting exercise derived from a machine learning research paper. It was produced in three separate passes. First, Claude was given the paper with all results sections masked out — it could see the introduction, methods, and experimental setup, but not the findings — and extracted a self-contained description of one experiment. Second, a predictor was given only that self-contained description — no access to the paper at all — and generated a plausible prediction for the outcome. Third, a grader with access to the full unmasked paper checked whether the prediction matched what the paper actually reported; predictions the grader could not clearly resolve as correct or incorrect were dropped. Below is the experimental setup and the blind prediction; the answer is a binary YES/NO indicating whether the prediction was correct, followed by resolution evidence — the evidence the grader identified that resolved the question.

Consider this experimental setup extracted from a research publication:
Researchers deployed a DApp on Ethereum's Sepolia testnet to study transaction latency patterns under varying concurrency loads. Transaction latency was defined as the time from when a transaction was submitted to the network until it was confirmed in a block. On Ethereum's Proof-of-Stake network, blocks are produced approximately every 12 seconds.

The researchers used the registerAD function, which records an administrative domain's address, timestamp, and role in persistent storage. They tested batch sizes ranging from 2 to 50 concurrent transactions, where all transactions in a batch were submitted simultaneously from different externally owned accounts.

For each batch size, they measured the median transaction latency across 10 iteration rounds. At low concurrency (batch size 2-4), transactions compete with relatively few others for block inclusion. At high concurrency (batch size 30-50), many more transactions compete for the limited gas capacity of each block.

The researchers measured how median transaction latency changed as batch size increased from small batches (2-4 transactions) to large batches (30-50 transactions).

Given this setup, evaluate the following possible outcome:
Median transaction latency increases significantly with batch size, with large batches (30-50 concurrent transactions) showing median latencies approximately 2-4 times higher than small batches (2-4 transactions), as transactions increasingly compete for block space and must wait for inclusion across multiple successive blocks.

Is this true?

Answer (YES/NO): NO